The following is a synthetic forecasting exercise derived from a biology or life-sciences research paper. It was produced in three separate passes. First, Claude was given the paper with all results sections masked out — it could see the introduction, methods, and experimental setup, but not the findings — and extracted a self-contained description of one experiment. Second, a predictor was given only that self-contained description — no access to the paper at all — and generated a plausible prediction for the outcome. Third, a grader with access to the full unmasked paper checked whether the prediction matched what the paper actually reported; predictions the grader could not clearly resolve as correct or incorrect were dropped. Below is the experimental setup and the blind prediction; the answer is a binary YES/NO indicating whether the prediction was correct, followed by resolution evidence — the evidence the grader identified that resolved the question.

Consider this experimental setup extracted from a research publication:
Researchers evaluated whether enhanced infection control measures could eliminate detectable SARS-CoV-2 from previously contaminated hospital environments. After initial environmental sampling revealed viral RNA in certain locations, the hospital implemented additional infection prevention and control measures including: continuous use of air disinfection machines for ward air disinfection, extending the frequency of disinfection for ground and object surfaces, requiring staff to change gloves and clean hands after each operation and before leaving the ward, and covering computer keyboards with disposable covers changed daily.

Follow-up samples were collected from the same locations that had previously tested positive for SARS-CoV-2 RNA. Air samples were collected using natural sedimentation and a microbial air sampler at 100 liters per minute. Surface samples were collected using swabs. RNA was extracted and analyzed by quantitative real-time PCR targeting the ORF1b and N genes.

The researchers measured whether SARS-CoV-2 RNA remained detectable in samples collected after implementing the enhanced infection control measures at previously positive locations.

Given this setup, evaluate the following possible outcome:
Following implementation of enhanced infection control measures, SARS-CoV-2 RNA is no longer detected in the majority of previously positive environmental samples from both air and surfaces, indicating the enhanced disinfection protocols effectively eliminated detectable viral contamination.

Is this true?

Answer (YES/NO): YES